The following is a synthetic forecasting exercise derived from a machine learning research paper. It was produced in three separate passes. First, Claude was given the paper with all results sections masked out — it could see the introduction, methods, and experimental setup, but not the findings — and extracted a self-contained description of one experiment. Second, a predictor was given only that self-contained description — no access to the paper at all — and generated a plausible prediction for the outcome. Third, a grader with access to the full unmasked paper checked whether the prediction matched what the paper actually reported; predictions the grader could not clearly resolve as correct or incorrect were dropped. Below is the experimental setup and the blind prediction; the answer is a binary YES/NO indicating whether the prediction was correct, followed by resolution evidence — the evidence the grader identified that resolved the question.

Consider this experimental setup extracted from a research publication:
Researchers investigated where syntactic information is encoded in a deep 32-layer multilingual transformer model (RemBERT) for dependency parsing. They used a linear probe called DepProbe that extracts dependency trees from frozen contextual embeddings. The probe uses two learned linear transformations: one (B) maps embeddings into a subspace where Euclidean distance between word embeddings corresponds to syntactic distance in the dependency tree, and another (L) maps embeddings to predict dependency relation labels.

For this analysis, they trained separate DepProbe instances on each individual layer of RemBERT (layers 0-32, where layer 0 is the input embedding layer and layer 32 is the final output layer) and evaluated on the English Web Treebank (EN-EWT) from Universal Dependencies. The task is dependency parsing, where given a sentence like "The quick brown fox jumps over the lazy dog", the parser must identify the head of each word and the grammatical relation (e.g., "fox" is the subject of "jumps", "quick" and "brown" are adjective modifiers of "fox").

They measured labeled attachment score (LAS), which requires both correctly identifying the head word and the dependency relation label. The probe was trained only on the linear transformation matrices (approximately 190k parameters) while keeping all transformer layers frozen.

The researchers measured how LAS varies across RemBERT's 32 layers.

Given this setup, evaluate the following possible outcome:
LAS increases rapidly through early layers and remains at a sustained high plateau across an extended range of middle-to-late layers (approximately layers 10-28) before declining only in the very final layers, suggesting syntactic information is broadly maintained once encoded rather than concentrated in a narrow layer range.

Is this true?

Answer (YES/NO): NO